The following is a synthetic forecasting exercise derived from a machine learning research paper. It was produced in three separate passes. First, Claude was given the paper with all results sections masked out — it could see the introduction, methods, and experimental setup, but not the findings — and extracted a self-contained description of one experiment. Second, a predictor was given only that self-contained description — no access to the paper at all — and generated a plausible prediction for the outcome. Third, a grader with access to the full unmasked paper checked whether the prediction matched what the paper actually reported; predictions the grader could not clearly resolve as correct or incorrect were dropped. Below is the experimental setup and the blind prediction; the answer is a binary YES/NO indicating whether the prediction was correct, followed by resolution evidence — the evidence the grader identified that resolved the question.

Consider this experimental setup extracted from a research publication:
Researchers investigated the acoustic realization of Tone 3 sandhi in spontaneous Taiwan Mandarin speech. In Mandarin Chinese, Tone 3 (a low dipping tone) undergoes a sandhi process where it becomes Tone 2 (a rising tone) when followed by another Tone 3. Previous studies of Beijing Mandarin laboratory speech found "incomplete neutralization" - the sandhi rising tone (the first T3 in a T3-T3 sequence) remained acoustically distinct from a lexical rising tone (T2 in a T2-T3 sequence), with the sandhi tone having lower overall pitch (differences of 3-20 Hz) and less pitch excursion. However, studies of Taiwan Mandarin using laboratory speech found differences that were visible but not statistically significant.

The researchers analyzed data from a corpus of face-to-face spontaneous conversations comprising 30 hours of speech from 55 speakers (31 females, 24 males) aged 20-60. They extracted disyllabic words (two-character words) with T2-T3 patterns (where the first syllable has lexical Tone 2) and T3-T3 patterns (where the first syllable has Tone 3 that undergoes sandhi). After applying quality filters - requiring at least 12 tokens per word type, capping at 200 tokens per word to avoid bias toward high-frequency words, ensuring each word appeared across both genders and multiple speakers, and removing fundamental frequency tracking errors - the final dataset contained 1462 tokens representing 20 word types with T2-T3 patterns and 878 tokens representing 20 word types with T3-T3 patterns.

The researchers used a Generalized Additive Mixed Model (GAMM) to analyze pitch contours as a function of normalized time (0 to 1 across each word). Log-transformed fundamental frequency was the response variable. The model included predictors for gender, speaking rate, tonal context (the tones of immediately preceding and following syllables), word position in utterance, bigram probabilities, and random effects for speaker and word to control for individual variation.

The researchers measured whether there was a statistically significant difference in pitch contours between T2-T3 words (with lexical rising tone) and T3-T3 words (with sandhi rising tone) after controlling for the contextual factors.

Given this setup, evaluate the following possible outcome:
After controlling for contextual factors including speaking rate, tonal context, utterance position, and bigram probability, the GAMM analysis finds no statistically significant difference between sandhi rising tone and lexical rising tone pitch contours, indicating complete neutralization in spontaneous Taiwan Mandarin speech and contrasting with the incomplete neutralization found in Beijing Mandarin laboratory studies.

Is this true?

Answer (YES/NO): YES